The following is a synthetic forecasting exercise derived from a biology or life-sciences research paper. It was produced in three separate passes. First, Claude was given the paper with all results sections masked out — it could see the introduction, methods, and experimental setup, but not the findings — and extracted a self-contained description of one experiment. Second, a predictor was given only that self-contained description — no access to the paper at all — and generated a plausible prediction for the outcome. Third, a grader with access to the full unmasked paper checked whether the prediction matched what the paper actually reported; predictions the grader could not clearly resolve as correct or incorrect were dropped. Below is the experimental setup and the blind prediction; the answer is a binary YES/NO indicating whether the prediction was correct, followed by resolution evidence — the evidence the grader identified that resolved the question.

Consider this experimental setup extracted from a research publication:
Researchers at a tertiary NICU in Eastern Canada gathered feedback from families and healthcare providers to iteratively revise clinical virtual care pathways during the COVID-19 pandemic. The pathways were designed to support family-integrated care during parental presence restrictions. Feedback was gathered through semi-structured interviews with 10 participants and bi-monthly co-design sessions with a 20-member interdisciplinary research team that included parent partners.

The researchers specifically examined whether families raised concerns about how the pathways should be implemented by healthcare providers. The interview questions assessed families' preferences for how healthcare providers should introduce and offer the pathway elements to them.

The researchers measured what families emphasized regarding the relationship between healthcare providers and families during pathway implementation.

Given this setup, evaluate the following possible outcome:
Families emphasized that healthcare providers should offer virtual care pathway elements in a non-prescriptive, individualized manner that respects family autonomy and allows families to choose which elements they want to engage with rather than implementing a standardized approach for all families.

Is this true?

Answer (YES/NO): YES